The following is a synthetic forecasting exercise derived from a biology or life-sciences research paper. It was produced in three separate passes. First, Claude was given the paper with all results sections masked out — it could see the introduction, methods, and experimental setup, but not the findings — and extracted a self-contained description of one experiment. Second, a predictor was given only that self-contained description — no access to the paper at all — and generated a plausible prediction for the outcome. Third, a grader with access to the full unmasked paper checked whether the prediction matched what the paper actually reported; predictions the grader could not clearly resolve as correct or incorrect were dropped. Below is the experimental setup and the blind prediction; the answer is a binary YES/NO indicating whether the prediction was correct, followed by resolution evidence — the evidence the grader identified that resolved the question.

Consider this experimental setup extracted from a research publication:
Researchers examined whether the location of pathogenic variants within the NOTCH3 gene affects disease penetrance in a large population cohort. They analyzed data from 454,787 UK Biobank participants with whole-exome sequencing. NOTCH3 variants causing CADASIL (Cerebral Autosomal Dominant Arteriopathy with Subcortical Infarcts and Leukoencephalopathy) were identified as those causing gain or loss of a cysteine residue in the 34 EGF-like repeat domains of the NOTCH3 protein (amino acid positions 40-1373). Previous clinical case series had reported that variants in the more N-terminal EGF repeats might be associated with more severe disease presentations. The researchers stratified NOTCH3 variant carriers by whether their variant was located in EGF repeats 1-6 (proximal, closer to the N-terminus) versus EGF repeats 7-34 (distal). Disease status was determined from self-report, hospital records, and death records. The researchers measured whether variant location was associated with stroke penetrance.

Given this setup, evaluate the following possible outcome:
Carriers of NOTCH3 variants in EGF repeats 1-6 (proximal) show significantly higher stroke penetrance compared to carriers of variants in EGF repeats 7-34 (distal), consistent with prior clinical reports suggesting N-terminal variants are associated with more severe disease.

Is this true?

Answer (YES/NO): YES